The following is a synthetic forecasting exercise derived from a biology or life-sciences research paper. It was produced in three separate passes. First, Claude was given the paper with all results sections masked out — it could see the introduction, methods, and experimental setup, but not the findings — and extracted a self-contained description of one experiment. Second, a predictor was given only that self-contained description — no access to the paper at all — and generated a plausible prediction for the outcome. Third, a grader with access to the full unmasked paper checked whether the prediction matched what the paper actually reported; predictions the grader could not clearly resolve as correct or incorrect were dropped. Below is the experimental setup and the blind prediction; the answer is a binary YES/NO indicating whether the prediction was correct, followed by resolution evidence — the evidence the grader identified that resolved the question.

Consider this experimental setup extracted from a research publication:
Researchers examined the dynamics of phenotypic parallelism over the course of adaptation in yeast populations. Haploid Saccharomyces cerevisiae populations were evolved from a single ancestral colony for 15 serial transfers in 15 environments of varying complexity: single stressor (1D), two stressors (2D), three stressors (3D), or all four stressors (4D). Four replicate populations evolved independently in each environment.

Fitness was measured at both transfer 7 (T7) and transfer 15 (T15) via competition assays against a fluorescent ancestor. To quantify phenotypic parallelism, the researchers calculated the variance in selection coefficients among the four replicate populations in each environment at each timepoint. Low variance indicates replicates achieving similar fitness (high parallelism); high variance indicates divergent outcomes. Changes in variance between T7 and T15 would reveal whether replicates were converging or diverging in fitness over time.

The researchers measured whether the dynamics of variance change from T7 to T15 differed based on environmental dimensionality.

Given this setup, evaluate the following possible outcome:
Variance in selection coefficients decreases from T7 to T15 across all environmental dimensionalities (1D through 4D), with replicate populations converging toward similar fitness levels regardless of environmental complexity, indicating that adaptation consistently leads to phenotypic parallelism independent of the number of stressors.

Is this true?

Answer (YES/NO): NO